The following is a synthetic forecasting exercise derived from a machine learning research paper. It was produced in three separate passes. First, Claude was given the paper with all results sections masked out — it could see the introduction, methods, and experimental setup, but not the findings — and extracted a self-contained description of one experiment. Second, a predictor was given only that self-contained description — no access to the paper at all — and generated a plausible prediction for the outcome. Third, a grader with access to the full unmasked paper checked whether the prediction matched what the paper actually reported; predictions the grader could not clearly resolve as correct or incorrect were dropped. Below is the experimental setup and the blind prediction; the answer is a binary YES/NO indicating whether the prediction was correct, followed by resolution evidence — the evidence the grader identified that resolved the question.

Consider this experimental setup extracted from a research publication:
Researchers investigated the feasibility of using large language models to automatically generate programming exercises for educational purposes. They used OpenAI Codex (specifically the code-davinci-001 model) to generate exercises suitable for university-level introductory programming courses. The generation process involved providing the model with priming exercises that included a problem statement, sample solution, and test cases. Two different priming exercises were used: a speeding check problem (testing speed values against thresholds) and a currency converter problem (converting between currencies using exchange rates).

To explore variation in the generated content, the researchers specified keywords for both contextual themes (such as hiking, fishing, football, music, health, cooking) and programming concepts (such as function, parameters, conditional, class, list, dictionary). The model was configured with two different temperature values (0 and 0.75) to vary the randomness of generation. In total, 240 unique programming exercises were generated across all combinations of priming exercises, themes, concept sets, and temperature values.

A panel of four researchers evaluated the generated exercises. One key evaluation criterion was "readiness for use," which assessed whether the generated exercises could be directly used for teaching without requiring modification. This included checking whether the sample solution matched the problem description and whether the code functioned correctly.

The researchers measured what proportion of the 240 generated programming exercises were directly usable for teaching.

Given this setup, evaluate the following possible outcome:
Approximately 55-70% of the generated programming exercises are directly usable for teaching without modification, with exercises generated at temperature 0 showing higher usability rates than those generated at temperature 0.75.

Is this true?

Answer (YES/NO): NO